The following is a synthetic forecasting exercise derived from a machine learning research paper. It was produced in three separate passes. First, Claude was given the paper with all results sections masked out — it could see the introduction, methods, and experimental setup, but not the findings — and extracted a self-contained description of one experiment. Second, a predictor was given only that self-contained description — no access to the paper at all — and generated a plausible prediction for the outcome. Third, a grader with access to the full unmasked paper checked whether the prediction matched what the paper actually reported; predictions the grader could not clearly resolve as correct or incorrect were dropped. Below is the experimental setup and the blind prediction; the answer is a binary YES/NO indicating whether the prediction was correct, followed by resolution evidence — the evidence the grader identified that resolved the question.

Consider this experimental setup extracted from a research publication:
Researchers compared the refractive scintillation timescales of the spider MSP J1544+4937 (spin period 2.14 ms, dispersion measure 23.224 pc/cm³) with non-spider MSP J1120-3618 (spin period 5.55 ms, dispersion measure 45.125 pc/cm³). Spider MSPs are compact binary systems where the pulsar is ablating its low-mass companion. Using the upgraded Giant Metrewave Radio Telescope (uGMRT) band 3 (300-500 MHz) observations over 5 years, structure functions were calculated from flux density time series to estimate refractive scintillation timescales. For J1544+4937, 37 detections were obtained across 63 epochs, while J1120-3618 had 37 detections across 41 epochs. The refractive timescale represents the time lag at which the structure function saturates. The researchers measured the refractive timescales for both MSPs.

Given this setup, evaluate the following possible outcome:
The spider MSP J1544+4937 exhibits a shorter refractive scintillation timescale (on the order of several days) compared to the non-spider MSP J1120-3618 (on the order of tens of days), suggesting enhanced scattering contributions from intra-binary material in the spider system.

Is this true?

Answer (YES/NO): NO